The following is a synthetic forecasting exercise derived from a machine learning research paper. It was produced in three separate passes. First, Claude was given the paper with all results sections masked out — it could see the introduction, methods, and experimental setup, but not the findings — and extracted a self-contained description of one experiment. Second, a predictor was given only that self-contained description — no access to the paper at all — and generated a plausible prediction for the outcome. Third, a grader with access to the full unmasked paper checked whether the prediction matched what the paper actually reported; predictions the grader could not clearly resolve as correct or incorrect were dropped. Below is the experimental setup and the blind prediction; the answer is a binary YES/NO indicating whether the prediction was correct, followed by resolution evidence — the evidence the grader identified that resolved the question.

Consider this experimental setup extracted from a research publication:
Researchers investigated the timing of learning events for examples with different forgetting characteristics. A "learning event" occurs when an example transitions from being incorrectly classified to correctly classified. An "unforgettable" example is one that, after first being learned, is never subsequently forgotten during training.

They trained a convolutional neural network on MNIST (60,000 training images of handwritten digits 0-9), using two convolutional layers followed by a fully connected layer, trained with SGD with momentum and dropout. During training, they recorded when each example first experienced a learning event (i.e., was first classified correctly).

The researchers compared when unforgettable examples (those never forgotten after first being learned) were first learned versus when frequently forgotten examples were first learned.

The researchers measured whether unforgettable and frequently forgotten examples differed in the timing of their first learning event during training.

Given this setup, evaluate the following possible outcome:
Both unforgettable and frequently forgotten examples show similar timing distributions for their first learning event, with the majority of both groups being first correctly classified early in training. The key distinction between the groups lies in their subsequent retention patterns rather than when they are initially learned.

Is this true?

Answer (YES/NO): NO